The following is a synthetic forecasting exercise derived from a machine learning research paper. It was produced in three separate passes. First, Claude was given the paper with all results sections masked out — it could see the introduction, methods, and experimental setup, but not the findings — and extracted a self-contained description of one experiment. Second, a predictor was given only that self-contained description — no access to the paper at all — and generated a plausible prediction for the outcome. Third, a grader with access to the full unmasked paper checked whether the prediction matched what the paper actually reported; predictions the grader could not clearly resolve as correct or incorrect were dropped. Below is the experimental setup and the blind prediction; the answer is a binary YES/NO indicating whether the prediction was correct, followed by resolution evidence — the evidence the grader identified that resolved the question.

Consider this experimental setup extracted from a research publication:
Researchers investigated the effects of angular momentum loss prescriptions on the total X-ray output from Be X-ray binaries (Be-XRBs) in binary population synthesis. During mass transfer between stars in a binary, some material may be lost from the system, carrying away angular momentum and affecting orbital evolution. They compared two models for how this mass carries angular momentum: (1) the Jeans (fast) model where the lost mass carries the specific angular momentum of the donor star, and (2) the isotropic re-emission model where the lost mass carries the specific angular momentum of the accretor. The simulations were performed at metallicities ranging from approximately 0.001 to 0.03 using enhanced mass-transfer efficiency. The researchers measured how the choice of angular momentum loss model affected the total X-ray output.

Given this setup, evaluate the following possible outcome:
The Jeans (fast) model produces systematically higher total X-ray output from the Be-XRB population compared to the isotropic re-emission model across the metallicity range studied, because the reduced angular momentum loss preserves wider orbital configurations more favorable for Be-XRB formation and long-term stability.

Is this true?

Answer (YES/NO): NO